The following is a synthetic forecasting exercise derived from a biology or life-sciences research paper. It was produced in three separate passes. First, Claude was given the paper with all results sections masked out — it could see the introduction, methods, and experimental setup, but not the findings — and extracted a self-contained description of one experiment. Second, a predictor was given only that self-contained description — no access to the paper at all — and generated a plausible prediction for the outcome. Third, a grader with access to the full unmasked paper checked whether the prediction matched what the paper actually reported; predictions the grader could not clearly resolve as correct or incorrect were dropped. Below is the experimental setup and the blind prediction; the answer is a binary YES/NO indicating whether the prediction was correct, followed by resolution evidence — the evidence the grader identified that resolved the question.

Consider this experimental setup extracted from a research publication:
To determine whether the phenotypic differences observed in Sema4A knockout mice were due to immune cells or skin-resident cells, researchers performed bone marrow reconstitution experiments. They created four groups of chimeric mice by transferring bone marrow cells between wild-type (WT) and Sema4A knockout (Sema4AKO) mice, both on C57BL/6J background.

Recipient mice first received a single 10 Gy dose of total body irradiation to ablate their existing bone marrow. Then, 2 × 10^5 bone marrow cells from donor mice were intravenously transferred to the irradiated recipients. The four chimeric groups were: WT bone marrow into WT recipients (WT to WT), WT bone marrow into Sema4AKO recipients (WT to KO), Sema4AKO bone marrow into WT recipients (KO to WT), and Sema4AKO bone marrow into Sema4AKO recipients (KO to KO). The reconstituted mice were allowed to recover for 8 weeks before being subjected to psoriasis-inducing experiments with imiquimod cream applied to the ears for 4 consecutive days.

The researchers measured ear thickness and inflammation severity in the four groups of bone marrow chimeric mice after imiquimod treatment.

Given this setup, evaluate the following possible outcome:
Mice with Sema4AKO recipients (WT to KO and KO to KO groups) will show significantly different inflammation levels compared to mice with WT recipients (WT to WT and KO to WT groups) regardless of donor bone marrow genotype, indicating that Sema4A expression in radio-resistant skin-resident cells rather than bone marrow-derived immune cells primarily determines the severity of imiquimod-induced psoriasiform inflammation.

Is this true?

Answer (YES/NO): YES